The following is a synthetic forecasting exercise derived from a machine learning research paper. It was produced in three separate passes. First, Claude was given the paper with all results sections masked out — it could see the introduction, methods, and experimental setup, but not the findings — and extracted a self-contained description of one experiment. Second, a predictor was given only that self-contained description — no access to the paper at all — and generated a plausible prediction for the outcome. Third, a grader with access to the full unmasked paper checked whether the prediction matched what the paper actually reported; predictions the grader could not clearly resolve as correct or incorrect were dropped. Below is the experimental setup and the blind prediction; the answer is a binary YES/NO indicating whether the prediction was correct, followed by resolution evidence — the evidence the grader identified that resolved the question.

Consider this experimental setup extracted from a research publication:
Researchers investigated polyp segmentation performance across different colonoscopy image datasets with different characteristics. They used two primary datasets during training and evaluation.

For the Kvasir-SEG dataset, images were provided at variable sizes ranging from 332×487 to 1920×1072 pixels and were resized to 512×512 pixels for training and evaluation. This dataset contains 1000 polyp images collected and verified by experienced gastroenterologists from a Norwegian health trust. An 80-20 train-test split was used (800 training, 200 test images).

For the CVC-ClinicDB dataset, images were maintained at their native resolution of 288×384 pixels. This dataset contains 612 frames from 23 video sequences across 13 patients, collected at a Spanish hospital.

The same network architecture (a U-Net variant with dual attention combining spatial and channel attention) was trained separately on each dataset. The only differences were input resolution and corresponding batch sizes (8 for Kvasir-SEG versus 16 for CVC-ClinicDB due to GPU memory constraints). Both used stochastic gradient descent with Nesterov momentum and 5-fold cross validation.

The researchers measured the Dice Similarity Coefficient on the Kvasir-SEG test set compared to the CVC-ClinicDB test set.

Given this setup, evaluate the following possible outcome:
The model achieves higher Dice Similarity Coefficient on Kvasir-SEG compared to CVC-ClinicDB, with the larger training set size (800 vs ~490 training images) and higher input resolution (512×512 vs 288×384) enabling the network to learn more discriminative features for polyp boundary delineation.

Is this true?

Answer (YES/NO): NO